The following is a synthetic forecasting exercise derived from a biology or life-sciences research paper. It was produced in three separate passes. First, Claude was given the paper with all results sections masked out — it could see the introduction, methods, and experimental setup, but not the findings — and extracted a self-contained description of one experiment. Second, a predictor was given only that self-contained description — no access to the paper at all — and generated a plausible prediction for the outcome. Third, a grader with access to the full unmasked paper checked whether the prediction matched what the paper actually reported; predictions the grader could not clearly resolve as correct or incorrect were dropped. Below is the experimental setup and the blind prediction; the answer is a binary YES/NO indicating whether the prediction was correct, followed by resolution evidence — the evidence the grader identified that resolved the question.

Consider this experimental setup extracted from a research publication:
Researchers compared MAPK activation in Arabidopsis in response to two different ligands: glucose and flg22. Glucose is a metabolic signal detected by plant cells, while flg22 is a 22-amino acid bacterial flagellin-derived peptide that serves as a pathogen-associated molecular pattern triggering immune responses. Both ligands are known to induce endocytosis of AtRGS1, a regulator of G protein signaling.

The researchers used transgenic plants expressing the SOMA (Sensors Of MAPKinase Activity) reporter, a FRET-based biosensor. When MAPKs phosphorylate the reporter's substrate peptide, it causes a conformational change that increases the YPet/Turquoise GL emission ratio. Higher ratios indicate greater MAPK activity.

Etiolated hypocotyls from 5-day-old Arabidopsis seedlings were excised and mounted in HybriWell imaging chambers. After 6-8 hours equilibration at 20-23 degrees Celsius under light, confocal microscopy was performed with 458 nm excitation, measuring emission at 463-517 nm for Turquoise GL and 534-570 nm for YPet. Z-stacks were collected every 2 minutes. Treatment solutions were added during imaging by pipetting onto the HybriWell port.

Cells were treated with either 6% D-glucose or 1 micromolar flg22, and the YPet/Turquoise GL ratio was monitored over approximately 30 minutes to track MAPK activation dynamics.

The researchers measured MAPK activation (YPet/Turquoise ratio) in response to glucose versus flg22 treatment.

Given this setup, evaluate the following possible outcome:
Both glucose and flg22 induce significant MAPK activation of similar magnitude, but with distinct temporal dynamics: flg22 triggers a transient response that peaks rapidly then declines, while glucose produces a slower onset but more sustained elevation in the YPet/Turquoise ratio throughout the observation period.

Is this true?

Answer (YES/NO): NO